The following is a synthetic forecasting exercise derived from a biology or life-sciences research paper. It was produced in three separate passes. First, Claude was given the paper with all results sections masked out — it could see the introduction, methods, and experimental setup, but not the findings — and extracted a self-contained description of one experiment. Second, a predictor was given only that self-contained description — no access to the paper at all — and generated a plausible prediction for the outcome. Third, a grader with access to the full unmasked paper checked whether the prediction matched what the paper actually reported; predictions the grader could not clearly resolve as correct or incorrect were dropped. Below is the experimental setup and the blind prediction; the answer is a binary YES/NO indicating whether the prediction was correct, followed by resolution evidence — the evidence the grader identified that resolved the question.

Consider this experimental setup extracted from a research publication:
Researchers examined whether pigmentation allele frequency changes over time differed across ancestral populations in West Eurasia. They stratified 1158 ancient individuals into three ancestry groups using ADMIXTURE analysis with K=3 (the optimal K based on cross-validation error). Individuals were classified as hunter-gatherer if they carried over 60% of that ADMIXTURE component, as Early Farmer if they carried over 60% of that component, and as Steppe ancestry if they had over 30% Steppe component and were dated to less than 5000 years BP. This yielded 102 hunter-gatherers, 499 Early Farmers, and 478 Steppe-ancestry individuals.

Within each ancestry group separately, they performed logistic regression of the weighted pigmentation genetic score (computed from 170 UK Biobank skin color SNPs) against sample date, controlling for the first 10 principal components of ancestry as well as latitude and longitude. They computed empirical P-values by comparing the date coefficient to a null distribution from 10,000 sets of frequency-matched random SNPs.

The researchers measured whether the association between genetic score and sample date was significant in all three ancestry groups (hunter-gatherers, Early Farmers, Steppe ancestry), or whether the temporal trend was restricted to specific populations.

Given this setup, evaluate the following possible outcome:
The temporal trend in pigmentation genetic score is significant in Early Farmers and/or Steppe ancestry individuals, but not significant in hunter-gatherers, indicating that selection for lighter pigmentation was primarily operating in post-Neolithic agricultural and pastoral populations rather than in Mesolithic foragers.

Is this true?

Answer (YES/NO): NO